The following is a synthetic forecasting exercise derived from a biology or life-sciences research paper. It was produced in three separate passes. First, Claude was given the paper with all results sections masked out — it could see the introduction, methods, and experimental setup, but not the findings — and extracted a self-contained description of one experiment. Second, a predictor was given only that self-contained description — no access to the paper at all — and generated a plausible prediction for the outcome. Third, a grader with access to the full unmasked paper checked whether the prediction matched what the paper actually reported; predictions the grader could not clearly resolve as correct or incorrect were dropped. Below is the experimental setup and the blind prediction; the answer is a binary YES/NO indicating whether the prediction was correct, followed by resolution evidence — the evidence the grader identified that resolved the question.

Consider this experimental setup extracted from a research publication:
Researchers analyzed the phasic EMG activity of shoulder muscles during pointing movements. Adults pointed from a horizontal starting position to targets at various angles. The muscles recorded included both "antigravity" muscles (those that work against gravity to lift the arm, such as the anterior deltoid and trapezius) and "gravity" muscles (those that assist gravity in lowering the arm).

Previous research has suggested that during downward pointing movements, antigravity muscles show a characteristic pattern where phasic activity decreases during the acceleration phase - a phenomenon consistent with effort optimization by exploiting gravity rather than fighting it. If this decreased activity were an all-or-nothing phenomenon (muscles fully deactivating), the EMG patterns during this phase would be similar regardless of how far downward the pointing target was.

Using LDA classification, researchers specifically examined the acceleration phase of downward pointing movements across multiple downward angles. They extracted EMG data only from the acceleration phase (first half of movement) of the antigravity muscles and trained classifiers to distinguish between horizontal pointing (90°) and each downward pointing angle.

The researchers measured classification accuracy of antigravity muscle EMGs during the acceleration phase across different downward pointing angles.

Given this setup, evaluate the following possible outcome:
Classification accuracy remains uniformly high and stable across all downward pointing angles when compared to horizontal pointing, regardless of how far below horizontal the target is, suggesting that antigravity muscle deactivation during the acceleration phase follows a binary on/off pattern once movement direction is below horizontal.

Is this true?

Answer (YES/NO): NO